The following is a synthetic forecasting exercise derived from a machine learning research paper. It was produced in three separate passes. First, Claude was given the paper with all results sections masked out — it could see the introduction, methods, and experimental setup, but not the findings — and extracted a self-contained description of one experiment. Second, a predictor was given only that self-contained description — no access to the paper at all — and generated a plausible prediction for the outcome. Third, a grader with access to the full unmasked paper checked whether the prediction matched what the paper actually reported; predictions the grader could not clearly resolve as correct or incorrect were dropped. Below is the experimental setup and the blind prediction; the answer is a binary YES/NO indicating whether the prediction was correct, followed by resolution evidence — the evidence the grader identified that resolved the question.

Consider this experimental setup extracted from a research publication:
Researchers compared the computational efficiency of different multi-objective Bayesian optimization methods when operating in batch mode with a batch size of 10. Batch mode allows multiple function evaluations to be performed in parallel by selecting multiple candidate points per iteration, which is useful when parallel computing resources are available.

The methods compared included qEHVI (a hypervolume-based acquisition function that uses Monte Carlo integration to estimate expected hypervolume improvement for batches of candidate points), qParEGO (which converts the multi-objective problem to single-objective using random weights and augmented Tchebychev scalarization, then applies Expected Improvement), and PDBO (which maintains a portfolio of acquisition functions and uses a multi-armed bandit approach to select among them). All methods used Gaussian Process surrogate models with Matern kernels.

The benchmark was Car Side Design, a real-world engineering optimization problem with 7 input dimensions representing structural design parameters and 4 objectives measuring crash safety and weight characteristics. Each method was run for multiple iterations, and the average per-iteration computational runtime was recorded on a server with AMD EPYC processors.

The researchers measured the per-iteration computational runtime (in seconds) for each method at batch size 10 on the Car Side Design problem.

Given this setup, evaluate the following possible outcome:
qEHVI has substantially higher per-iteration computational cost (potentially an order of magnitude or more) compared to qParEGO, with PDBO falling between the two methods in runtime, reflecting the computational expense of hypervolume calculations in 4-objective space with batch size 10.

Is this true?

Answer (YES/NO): YES